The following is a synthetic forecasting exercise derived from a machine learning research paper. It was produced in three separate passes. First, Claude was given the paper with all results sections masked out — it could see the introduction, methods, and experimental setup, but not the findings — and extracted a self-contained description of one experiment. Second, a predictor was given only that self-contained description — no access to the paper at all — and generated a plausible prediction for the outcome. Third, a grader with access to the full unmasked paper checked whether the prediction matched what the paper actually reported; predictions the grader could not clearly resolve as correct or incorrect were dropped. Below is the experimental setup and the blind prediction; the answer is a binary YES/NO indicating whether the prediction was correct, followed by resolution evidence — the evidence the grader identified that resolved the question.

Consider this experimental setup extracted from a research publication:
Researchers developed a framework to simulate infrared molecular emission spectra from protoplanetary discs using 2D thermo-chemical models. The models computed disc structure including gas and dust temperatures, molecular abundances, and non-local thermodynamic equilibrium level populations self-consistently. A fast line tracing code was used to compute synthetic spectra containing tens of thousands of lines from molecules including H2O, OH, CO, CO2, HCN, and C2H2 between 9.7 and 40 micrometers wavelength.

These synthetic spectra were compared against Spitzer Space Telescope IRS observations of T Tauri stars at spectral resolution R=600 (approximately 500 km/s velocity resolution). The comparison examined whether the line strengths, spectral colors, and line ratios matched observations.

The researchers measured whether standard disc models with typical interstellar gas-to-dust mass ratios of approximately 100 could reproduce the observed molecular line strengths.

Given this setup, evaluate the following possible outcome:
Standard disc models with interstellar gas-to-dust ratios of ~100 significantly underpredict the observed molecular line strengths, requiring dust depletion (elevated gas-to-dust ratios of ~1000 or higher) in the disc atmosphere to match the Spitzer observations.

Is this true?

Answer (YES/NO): NO